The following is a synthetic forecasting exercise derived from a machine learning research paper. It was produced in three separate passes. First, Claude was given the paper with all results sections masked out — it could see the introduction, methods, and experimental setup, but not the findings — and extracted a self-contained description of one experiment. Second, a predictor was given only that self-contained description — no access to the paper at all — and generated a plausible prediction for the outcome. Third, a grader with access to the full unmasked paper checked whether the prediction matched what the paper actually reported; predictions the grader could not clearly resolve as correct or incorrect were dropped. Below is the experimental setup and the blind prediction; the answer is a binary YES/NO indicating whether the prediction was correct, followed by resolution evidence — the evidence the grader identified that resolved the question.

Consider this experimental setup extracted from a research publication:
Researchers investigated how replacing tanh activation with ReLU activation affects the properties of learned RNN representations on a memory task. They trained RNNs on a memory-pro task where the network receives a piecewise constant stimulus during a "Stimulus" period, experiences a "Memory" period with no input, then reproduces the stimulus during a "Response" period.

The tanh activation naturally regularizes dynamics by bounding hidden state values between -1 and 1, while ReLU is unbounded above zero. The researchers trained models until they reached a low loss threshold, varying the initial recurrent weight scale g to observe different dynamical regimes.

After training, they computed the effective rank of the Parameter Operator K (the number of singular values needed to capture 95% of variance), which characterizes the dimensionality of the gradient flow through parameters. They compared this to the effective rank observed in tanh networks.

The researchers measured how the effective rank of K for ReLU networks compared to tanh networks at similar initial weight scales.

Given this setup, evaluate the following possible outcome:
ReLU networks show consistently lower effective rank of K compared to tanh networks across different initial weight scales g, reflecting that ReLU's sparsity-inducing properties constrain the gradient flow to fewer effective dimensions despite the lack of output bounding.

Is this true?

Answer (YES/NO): NO